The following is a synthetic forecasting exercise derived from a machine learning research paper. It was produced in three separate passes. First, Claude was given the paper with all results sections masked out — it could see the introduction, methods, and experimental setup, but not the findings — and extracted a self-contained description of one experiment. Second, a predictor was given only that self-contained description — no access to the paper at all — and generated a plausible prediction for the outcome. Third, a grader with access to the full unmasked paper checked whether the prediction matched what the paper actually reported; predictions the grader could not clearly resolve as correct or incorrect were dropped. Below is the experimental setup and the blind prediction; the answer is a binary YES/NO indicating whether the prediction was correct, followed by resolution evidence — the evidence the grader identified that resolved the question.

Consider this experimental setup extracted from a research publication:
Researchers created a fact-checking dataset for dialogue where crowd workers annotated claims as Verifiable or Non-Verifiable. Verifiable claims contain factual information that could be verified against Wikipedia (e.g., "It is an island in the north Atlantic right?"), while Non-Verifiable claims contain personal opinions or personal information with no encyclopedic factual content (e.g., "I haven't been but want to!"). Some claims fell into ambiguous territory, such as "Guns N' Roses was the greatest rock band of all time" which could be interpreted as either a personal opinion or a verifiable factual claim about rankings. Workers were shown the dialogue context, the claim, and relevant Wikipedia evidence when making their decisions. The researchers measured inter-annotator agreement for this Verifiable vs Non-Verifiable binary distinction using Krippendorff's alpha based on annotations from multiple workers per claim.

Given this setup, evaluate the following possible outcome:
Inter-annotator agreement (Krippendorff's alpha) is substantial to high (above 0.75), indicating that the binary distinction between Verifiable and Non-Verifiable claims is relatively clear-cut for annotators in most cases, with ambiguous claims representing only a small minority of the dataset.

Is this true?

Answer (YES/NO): NO